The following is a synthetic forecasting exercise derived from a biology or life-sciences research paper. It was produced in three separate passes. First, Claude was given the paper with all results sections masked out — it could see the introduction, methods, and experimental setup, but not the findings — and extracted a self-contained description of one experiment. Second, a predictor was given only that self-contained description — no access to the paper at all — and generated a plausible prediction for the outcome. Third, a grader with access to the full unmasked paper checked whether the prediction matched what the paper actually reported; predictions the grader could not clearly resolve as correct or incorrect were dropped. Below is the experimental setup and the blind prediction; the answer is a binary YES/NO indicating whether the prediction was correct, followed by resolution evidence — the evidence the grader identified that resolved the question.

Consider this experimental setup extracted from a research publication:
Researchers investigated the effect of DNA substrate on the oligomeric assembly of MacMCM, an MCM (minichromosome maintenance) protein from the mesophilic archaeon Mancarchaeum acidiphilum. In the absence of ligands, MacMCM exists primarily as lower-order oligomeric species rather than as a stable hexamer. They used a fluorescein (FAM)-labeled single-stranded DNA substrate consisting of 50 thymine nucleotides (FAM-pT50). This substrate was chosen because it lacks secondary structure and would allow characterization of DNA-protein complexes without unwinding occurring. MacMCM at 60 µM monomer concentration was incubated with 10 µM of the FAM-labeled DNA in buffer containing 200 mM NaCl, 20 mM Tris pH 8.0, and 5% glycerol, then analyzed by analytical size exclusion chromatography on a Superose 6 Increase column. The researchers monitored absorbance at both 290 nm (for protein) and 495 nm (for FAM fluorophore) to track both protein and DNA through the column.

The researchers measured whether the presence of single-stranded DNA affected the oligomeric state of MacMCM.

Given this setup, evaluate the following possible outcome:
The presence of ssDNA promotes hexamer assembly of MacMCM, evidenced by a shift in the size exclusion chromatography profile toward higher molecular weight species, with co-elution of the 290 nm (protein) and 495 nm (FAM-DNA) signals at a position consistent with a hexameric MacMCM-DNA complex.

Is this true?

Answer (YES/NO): NO